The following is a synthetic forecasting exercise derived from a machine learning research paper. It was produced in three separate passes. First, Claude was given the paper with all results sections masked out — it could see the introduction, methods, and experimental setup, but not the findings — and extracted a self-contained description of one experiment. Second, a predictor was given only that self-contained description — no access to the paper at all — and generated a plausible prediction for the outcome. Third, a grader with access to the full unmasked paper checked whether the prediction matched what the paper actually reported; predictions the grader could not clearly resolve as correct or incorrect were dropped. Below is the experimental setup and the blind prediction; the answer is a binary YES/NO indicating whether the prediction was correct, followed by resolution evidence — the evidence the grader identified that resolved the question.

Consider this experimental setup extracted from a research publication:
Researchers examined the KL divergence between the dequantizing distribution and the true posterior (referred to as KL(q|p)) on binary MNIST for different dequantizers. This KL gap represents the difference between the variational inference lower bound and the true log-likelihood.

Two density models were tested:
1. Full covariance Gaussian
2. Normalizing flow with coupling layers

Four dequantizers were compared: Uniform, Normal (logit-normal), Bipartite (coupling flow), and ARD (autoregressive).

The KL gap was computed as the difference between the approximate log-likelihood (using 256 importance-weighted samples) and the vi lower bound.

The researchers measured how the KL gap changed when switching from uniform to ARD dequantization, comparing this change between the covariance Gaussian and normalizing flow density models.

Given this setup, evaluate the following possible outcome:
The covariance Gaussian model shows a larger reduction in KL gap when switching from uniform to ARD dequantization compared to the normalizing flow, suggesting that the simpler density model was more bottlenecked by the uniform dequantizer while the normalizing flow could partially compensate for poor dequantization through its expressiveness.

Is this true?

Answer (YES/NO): YES